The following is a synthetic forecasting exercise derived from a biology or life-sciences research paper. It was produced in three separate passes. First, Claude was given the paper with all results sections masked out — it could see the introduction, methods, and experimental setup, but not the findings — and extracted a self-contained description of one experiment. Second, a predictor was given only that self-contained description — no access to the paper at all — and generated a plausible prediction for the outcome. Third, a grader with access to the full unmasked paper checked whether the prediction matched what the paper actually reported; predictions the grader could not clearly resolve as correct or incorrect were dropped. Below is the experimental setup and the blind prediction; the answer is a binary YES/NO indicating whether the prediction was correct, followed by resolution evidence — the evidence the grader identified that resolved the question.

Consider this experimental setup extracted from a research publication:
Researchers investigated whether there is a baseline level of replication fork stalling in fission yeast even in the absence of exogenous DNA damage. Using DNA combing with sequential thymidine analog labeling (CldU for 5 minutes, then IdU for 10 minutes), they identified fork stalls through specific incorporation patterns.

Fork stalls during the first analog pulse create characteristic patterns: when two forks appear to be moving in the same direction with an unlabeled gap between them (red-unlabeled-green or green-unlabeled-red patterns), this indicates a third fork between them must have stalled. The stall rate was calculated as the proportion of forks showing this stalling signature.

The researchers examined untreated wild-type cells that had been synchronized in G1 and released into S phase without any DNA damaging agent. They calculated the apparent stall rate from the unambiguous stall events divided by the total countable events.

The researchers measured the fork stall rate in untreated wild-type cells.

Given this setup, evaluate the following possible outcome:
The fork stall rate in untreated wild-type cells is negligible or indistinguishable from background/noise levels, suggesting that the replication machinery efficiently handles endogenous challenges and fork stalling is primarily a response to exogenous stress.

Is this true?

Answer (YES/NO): NO